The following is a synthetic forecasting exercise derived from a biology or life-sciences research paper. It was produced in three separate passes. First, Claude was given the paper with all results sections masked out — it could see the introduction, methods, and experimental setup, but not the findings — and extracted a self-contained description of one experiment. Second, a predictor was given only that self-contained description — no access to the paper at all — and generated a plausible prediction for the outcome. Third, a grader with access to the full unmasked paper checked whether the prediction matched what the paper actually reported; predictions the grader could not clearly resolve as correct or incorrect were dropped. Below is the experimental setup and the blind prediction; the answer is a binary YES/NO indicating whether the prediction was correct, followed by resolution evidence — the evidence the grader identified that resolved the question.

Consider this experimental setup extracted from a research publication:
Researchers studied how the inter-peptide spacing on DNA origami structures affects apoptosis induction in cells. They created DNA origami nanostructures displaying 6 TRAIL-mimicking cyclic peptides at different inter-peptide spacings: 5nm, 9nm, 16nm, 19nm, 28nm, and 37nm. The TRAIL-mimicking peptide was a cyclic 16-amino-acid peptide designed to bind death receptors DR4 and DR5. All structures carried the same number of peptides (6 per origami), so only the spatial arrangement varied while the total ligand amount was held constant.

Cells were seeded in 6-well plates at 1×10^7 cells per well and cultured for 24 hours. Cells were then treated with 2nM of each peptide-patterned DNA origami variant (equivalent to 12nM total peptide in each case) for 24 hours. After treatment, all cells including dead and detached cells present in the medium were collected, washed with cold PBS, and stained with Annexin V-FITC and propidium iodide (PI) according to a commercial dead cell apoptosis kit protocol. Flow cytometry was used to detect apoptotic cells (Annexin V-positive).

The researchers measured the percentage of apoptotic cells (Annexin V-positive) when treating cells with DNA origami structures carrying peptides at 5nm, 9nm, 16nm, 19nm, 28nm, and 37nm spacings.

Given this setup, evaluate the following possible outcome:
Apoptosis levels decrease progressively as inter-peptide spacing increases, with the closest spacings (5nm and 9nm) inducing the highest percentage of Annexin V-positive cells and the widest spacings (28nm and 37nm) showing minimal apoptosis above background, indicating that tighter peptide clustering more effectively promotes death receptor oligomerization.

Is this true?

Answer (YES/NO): NO